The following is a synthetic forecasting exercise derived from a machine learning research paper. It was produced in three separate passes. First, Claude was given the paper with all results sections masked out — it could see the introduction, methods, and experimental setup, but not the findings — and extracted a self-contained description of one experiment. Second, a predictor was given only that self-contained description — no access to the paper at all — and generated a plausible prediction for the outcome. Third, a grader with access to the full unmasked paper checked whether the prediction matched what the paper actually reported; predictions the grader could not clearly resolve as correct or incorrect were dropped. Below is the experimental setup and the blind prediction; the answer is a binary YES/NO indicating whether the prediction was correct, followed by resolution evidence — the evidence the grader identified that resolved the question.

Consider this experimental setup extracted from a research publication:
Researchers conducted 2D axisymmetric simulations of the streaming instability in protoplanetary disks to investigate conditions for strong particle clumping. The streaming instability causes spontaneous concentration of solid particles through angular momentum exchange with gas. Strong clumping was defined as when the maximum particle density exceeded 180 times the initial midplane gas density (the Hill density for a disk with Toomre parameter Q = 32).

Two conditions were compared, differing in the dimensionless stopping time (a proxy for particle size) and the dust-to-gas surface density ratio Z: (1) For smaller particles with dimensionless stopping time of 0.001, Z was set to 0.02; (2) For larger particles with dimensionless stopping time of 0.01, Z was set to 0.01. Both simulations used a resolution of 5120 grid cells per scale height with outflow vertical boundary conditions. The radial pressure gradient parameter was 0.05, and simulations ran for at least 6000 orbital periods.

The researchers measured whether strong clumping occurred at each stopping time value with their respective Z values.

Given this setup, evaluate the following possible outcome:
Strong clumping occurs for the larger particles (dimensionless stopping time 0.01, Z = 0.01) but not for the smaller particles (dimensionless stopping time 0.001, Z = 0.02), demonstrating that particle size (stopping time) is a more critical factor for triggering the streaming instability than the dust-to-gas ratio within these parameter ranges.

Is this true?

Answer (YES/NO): NO